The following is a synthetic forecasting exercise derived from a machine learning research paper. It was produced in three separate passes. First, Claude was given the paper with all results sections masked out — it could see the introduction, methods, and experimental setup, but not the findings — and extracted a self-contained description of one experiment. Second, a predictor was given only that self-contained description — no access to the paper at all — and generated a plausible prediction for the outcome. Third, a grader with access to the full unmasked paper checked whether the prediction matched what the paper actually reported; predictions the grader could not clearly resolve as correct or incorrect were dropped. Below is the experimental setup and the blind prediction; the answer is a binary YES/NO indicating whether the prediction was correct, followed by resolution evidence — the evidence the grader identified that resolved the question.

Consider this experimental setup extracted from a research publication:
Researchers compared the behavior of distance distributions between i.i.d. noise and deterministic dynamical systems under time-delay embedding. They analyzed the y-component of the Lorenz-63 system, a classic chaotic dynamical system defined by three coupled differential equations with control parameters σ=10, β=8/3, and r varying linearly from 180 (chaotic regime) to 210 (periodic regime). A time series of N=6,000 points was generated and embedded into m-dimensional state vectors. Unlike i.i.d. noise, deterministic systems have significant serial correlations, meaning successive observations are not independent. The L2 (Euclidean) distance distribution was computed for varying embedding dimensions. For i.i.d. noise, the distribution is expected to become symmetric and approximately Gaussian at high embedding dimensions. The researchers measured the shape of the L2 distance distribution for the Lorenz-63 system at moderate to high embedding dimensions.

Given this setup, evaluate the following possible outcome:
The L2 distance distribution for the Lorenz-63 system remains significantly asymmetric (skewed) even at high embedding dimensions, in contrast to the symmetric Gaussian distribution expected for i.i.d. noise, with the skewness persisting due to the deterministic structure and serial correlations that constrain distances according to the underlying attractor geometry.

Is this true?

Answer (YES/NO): YES